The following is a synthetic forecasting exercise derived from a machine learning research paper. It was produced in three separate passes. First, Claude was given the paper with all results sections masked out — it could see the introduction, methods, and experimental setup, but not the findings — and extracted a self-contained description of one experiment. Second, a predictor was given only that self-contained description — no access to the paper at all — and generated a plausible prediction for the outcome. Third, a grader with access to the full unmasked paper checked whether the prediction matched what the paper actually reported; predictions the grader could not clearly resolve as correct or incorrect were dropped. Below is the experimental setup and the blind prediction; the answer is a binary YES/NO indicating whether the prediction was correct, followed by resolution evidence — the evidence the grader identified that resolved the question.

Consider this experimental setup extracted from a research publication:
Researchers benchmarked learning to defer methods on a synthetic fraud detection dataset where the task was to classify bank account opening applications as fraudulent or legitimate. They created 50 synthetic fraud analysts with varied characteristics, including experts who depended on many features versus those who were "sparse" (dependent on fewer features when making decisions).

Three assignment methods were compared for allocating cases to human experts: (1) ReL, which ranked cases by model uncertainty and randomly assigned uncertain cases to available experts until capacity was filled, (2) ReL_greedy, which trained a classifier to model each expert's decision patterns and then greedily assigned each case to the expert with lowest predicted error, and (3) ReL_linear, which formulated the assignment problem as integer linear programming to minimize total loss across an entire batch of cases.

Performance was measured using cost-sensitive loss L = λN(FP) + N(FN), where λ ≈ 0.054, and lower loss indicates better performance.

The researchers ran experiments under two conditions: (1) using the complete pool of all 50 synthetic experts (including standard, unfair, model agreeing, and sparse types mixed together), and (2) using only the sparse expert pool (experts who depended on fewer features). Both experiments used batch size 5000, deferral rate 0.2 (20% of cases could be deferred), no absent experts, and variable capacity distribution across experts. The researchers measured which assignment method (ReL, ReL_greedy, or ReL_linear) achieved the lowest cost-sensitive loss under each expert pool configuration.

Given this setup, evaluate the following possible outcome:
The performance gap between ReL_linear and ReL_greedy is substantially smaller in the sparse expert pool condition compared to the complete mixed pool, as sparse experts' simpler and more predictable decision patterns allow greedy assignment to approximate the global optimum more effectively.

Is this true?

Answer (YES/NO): NO